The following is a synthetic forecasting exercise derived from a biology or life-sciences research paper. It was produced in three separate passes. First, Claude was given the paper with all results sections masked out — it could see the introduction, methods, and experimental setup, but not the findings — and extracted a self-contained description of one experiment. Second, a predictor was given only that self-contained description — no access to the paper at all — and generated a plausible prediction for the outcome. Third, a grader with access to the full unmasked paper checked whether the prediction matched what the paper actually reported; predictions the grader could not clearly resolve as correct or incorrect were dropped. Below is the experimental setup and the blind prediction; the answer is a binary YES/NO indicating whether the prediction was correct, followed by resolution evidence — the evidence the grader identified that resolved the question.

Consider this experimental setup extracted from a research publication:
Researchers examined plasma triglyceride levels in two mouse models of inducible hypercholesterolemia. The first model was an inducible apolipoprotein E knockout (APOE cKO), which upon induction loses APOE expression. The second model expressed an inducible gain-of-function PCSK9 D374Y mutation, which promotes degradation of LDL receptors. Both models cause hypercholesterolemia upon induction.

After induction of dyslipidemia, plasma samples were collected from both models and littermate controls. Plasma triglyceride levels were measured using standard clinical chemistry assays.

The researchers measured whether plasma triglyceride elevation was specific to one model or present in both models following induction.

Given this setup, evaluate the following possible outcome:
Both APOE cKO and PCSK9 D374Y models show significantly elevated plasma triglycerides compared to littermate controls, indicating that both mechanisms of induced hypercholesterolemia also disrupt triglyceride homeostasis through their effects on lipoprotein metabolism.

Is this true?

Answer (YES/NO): NO